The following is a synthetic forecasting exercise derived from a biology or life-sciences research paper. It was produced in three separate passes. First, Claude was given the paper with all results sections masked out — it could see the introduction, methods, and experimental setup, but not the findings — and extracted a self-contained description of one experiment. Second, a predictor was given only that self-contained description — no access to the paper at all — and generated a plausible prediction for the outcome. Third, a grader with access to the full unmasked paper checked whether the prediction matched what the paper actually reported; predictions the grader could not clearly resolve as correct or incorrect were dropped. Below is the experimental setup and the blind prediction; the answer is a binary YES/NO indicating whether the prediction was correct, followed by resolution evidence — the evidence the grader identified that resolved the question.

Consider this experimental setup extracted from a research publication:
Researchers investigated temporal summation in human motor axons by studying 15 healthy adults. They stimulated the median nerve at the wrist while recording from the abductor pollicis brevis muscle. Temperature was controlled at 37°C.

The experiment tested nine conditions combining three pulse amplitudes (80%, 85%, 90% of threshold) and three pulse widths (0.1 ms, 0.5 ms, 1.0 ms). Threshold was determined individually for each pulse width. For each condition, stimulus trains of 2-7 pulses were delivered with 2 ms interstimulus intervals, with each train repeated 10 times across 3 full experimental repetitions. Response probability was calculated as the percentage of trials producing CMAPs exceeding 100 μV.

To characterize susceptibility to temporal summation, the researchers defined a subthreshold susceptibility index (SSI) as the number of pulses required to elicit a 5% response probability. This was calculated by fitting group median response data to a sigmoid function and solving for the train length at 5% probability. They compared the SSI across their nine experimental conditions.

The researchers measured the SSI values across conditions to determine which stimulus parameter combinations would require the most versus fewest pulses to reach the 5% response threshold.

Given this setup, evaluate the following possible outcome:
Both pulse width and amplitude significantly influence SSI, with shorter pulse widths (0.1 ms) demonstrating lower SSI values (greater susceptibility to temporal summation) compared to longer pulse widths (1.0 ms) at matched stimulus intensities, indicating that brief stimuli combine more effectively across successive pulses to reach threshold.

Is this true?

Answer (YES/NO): NO